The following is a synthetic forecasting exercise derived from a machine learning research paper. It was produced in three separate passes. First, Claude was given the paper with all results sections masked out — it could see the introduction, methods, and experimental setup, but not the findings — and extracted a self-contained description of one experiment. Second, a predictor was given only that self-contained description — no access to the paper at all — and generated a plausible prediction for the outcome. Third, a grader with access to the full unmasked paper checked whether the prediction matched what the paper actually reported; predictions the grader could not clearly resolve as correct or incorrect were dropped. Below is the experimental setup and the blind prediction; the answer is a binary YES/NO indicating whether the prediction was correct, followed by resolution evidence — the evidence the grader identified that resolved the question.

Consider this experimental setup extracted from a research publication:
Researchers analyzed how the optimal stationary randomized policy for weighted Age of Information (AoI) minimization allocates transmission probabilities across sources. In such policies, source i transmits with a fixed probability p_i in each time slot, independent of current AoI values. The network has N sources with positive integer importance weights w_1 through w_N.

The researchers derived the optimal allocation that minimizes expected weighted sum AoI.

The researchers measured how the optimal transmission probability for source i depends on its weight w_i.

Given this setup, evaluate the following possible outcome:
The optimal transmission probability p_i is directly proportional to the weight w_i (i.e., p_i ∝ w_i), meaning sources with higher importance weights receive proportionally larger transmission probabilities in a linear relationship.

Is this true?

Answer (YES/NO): NO